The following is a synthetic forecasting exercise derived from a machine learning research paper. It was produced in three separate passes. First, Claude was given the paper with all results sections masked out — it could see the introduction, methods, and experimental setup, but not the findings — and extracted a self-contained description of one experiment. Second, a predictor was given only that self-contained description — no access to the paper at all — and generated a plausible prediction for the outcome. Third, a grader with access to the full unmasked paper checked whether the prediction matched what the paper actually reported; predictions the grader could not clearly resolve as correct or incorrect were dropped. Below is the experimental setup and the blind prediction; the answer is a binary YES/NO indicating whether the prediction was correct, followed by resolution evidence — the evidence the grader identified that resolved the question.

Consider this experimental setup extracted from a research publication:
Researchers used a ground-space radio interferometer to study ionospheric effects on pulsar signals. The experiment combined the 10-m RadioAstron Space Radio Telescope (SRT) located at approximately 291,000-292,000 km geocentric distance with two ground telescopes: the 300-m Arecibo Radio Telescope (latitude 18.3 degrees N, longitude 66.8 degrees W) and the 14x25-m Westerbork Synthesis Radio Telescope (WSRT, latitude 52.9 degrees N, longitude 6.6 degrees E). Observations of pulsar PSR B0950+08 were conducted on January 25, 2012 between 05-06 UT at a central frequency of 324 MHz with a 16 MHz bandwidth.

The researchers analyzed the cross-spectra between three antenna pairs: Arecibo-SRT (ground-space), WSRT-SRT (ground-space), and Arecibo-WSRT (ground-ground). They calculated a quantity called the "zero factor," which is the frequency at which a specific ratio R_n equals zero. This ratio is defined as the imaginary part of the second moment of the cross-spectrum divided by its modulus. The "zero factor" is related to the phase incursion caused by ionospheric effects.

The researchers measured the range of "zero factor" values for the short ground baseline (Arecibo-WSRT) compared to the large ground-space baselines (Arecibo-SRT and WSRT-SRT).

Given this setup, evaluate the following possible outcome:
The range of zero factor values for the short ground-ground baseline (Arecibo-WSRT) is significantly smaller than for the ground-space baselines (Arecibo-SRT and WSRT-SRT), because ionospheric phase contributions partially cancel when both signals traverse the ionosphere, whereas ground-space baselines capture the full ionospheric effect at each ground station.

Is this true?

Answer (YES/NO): YES